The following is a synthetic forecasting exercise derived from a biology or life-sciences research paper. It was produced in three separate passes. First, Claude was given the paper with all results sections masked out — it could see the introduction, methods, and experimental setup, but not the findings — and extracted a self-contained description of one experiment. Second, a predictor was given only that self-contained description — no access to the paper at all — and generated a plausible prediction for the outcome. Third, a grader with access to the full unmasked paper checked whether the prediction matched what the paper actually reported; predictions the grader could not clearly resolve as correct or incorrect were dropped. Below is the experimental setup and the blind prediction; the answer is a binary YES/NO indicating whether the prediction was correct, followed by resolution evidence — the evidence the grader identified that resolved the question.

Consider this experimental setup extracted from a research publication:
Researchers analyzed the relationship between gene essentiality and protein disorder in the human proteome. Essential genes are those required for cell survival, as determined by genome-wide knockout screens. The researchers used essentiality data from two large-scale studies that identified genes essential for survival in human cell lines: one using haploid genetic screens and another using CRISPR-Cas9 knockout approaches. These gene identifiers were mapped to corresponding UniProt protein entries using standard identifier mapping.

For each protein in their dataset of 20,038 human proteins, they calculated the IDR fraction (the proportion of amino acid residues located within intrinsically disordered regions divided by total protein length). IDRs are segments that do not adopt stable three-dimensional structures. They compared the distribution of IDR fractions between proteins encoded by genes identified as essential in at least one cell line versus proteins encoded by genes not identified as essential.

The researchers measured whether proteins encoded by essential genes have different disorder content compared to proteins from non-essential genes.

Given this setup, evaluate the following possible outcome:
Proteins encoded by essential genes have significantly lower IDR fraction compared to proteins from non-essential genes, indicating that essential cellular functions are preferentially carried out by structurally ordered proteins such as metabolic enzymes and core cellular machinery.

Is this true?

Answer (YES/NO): NO